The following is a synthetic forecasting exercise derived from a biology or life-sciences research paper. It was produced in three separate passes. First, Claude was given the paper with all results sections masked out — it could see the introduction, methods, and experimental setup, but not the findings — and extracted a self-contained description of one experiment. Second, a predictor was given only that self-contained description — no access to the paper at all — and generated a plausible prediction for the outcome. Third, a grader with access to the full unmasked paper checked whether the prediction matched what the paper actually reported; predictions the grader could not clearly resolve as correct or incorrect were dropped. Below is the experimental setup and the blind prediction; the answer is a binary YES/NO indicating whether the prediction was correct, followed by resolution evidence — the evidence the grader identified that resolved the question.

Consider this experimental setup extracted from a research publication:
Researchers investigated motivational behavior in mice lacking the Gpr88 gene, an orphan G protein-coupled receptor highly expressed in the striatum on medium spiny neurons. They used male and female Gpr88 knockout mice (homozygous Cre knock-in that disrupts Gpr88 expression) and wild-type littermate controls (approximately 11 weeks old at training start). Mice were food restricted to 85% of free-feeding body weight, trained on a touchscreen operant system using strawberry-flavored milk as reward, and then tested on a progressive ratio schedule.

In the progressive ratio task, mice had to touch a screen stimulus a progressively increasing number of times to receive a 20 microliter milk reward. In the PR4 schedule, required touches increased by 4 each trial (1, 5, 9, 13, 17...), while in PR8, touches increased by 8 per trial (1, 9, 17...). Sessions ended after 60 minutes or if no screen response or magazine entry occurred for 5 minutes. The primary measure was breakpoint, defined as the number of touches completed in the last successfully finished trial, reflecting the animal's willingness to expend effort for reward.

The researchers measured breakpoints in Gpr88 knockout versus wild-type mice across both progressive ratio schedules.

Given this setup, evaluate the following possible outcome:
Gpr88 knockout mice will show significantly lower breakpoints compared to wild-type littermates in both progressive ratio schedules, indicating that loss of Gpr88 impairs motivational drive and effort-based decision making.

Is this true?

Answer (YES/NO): NO